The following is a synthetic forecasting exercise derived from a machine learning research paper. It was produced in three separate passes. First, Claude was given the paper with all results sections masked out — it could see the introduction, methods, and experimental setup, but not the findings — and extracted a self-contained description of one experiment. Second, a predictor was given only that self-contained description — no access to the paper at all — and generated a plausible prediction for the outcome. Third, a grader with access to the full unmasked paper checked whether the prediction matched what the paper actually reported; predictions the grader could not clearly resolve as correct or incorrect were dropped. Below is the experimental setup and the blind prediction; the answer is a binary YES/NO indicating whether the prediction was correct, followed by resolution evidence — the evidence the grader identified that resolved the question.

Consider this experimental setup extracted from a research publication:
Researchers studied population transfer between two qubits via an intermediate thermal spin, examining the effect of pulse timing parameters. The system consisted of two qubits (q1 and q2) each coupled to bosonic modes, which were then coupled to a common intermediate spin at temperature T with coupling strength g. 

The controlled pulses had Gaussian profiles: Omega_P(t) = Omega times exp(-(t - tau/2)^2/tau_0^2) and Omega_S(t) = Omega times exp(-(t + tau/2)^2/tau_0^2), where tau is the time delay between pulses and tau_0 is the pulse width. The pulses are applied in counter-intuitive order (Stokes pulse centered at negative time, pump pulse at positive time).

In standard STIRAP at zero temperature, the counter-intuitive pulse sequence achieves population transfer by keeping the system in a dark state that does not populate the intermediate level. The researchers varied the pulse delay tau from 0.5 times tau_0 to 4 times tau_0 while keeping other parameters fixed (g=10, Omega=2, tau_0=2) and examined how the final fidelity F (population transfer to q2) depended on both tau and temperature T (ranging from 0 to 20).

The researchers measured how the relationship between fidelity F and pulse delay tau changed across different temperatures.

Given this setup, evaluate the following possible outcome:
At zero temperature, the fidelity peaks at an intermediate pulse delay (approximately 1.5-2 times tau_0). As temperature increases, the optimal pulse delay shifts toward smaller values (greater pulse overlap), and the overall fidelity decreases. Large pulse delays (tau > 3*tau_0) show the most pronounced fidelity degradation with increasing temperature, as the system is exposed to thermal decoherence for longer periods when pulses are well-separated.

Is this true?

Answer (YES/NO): NO